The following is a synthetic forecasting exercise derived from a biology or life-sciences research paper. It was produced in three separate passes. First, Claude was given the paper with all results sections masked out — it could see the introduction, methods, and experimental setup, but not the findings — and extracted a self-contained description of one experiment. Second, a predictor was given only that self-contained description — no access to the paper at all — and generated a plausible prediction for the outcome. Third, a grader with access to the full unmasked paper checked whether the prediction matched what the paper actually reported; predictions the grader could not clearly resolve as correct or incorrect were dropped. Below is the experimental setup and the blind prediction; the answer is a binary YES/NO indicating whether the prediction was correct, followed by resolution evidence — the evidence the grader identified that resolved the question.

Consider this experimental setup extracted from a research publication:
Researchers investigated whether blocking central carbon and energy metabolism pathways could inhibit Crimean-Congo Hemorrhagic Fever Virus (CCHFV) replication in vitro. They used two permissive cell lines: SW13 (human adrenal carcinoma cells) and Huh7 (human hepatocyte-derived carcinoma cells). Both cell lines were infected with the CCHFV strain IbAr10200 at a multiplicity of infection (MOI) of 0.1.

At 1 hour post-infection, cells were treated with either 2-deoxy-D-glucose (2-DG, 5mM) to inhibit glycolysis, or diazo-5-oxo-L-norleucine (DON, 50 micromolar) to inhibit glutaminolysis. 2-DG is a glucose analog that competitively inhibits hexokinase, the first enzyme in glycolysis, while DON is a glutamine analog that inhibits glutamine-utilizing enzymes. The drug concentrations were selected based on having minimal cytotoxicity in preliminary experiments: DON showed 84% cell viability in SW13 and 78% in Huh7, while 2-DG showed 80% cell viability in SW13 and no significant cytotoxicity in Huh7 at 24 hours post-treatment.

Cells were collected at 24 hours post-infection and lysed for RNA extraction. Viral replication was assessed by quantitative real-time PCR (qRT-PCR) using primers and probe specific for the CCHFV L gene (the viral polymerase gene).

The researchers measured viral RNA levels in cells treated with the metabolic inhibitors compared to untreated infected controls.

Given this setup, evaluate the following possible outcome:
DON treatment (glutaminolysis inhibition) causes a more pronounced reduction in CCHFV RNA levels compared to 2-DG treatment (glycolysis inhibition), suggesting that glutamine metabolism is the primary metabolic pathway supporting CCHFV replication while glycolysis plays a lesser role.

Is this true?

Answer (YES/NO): NO